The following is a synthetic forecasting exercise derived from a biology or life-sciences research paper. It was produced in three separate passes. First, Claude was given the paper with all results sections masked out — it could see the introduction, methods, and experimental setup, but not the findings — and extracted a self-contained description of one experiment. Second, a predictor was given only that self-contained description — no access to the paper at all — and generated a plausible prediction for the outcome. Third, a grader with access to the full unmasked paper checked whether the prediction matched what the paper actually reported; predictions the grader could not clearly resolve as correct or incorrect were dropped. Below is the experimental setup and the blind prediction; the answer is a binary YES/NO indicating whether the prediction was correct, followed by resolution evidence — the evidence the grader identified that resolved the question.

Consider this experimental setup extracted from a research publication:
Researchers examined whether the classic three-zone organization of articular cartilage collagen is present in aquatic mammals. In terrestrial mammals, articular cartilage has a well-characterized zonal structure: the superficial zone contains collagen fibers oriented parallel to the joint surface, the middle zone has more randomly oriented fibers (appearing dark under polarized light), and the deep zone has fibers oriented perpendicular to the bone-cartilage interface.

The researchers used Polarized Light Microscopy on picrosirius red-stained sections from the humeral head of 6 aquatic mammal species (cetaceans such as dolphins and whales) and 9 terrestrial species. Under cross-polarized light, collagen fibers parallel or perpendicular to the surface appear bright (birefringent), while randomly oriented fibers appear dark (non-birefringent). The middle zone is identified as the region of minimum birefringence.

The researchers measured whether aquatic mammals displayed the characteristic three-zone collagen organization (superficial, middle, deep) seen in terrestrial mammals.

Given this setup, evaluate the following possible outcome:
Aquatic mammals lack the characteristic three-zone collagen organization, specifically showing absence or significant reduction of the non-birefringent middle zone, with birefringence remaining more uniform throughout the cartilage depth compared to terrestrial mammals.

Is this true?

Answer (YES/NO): YES